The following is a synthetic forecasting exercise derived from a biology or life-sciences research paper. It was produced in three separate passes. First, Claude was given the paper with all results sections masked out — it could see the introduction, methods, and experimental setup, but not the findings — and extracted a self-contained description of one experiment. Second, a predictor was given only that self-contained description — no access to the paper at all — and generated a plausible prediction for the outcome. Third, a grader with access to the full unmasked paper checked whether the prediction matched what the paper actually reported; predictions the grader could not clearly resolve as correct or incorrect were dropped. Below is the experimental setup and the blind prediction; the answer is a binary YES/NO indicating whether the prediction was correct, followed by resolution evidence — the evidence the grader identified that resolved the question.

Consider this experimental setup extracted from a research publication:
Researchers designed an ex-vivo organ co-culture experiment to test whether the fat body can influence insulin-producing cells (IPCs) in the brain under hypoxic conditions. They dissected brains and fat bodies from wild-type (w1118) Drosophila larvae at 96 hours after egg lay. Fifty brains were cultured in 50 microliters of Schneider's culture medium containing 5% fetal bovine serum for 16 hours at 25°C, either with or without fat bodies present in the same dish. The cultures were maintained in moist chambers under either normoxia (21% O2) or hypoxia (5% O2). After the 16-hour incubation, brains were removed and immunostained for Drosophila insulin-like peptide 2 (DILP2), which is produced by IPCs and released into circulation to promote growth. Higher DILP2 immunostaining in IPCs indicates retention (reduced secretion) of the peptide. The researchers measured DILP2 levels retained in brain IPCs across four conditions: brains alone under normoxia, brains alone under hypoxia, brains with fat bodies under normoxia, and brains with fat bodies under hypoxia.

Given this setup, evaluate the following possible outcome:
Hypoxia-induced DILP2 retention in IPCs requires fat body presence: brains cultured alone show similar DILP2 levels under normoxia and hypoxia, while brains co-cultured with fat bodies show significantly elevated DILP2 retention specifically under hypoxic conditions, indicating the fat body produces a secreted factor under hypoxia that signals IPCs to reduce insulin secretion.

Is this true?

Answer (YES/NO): YES